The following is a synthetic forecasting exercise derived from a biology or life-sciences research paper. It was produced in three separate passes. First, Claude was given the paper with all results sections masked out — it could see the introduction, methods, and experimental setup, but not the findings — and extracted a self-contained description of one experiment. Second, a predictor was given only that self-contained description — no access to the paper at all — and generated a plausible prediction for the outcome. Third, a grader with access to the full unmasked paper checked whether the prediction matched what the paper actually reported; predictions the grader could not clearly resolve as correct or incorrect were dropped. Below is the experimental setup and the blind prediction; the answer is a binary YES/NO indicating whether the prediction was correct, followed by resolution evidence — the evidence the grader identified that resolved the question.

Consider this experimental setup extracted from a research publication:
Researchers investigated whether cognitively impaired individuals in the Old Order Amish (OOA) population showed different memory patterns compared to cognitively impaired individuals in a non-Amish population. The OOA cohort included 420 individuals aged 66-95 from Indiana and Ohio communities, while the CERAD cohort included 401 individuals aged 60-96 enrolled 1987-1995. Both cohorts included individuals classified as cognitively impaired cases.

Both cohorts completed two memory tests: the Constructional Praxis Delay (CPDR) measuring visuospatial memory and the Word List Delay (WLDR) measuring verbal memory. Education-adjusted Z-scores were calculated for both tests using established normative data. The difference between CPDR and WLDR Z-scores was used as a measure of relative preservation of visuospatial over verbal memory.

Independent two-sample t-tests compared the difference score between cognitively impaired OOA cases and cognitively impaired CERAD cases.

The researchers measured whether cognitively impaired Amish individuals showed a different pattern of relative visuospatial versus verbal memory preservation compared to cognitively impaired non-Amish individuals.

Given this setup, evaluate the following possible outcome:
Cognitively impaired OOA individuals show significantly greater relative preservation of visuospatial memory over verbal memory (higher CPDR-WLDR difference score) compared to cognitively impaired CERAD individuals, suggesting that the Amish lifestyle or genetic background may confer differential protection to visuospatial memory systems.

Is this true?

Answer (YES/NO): YES